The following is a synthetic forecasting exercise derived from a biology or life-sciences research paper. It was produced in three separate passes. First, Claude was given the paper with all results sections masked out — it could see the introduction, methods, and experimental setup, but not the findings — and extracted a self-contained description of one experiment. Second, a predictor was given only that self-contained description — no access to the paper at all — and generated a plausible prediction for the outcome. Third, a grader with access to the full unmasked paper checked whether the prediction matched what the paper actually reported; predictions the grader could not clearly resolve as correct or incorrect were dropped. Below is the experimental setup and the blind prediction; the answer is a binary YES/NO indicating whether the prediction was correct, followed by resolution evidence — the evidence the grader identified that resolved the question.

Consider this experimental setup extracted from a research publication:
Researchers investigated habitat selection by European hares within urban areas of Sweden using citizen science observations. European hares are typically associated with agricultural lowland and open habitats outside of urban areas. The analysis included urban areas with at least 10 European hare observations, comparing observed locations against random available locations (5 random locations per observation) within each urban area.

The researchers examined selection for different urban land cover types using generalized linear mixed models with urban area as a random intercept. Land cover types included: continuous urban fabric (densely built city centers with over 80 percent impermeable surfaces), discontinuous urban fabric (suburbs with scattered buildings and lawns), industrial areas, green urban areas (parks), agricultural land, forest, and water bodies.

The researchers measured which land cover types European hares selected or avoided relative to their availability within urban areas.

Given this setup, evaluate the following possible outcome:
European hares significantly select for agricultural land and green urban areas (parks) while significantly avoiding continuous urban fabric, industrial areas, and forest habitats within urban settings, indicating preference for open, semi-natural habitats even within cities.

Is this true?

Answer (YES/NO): NO